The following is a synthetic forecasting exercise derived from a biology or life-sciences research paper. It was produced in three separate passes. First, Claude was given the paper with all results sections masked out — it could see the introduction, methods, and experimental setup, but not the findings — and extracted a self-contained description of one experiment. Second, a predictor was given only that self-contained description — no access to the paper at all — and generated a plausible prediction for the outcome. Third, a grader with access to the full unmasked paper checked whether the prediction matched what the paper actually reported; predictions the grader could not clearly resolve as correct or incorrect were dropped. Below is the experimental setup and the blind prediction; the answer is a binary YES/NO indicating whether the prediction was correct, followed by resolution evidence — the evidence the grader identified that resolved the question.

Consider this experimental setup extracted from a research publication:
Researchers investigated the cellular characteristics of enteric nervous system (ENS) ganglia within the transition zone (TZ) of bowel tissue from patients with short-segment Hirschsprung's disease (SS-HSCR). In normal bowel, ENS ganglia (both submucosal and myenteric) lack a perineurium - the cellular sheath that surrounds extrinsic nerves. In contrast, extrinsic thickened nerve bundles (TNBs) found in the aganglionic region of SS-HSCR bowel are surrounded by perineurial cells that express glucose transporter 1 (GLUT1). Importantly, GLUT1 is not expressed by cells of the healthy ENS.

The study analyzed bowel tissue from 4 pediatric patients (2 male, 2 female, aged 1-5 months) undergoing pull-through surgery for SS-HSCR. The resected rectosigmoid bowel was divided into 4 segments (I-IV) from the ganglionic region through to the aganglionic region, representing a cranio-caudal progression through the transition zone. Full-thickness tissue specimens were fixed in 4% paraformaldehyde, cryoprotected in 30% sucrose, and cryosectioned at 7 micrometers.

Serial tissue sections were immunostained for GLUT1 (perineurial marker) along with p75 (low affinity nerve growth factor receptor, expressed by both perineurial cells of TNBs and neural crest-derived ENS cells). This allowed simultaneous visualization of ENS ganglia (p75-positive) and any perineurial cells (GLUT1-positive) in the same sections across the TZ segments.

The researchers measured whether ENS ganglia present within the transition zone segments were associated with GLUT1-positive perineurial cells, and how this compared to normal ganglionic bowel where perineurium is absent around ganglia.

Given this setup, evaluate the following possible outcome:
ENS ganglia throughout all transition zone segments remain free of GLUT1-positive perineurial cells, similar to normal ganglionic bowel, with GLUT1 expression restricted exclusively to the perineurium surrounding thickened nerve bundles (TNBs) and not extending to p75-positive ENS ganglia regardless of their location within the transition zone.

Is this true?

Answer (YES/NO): NO